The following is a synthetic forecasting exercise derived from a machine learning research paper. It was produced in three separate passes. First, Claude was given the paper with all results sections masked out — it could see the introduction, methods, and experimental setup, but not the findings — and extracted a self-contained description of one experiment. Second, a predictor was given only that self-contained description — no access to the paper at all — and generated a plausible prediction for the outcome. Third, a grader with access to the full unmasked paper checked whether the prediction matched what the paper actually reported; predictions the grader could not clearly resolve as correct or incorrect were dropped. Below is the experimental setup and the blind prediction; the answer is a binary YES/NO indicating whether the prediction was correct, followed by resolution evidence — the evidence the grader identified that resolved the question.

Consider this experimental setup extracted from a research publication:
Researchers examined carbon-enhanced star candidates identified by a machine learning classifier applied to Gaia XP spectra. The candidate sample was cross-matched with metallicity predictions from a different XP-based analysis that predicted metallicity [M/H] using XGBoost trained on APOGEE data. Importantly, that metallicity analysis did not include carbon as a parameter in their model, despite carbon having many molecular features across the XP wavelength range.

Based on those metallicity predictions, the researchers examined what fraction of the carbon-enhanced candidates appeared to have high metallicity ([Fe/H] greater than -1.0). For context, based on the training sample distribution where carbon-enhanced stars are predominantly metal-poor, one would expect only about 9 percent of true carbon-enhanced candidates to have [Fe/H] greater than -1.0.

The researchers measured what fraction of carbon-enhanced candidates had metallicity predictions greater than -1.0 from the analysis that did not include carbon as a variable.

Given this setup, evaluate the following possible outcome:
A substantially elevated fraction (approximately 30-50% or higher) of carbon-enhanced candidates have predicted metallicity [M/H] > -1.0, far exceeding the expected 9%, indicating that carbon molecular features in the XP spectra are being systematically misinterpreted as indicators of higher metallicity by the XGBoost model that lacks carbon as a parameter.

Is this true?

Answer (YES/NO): YES